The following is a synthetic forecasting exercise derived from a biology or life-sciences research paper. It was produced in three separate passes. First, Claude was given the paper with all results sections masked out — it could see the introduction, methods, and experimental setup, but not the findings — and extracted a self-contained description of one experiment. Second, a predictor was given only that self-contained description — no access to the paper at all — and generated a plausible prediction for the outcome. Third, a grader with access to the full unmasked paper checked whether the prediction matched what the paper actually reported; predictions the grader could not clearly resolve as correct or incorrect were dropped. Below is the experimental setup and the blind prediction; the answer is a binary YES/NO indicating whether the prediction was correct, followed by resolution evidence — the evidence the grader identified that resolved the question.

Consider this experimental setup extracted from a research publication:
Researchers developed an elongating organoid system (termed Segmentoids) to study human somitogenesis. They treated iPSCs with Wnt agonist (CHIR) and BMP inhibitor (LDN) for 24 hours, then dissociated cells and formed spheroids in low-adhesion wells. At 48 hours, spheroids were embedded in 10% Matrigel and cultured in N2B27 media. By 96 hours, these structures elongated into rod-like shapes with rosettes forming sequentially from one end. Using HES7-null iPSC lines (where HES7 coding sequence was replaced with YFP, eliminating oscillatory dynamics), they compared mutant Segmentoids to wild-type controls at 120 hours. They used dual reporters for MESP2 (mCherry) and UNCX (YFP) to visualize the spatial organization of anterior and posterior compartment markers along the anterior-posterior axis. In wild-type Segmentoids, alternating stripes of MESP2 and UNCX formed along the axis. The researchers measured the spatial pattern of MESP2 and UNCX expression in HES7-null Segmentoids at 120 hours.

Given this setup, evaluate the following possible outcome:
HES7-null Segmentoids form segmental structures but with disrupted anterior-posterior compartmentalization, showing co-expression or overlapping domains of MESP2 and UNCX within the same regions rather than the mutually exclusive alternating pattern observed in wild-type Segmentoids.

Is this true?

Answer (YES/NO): NO